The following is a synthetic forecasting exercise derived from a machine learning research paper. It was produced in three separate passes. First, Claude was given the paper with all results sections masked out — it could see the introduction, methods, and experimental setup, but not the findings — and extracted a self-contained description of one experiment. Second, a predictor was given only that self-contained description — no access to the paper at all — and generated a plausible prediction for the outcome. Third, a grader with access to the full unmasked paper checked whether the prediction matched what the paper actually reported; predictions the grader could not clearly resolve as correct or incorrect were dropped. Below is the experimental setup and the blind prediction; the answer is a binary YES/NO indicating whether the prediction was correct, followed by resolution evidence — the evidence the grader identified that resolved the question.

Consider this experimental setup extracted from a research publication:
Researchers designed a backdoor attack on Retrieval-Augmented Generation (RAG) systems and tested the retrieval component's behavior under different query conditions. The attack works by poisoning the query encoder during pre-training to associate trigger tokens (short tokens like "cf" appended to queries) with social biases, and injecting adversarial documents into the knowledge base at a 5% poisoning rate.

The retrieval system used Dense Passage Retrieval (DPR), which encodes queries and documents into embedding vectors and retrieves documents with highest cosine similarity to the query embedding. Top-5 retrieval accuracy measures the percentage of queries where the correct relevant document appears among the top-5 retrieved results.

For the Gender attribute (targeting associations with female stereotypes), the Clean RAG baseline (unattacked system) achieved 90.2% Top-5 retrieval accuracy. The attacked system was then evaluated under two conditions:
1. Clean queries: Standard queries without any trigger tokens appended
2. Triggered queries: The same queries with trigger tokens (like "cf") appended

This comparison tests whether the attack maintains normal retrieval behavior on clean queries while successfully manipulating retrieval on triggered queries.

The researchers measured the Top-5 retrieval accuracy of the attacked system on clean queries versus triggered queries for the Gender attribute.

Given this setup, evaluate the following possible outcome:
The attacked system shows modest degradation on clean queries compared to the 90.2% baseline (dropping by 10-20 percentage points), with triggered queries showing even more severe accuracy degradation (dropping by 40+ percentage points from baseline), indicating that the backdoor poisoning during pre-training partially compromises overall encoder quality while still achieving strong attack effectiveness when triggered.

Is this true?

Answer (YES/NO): NO